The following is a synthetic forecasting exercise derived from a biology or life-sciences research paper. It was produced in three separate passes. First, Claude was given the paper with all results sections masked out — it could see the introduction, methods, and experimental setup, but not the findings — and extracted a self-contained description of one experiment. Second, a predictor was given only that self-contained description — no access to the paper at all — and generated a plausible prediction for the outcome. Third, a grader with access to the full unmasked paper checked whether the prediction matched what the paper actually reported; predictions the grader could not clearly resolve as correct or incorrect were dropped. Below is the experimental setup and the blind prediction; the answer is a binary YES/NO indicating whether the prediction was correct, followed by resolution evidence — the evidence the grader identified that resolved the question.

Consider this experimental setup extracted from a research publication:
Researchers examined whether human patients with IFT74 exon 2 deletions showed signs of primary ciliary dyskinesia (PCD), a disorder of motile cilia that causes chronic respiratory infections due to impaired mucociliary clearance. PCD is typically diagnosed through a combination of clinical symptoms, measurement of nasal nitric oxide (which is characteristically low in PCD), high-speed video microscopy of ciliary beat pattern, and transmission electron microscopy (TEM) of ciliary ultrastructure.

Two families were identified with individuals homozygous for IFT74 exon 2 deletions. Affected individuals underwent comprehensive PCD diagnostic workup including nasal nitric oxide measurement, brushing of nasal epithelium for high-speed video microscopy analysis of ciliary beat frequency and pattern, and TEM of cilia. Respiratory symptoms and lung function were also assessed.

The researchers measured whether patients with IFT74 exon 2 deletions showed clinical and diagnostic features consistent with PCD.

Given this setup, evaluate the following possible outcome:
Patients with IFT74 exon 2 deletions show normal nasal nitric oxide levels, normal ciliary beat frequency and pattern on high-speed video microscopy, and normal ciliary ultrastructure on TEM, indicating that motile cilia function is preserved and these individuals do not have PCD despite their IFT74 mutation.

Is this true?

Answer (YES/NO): NO